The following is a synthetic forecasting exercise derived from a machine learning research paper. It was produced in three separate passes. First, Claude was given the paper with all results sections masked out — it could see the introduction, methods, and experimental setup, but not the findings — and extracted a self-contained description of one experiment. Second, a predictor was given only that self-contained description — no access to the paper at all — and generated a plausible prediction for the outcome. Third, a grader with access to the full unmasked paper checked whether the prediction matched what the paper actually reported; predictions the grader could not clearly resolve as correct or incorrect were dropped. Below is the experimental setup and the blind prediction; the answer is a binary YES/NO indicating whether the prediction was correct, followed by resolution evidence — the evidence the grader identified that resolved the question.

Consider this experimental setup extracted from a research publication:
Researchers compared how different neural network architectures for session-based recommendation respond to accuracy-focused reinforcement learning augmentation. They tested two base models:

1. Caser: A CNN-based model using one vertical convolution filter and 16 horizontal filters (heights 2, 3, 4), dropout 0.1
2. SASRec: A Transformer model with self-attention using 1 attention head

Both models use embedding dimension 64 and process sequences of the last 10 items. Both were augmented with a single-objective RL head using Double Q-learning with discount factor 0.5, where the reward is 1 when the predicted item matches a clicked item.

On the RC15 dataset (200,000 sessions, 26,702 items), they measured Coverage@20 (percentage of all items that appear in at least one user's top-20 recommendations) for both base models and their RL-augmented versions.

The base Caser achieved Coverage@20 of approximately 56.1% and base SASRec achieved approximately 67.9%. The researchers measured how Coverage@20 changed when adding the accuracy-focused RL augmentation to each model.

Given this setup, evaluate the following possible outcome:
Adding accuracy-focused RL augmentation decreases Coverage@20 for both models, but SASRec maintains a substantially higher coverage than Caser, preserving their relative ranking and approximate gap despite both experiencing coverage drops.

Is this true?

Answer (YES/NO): YES